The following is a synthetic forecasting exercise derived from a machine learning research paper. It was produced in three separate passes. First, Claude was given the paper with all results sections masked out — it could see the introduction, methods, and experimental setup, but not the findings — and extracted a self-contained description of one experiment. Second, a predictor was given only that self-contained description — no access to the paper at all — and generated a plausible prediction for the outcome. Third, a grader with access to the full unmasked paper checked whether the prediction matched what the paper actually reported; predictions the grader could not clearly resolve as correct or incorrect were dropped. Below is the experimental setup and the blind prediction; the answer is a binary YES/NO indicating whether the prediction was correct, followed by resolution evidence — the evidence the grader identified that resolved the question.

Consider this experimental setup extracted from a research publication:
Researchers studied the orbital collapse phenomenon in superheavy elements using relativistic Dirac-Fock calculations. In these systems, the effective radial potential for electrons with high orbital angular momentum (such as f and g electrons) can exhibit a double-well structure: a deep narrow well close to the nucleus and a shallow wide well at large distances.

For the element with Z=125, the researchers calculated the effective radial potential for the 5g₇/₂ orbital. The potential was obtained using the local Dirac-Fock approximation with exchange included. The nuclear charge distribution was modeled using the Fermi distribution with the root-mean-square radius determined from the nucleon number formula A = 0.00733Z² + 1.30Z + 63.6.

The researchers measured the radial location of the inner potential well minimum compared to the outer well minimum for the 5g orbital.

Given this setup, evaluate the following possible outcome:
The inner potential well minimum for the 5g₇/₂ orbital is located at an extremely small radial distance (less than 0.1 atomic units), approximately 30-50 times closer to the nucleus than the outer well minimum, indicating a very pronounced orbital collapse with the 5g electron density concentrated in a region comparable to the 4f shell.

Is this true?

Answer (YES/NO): NO